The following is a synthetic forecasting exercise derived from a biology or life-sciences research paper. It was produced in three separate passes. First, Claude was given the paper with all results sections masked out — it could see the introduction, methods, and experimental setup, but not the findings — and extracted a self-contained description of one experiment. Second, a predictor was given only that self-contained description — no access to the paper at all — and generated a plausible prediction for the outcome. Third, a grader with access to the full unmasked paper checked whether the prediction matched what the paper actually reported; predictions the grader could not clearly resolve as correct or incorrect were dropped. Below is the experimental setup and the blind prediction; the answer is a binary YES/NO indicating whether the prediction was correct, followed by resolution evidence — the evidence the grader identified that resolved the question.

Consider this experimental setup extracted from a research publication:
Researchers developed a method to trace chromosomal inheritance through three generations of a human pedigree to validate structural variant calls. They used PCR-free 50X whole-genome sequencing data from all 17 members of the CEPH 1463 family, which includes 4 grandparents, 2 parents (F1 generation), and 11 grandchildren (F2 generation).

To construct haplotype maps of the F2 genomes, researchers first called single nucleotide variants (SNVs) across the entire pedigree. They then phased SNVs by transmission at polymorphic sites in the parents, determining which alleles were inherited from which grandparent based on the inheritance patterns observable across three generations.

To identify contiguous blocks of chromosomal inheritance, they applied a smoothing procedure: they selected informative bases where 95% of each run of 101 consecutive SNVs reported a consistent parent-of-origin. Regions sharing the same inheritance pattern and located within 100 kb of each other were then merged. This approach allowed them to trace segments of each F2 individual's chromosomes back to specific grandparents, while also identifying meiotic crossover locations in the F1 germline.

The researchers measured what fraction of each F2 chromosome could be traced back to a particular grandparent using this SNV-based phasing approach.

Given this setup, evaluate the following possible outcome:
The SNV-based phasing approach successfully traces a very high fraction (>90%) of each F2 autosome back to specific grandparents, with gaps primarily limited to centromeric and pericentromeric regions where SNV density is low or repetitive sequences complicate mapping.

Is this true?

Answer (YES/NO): NO